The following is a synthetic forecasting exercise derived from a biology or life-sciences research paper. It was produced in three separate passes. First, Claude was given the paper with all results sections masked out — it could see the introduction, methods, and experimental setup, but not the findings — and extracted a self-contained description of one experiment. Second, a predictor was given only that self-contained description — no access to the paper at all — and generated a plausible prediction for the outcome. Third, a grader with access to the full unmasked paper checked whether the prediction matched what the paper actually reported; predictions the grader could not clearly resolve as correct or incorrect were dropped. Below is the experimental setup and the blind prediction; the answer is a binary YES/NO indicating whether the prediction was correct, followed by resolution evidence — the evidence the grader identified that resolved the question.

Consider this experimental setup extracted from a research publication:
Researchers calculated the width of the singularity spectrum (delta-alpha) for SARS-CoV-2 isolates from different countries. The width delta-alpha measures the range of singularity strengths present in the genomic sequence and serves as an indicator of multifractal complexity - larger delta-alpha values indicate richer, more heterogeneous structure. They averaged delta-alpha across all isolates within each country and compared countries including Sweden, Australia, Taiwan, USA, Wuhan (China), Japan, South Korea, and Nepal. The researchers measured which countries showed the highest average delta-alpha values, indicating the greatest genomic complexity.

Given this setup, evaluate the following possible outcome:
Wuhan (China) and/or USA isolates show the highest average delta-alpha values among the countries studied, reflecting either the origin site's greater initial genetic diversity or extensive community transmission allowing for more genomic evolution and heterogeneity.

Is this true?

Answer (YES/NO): YES